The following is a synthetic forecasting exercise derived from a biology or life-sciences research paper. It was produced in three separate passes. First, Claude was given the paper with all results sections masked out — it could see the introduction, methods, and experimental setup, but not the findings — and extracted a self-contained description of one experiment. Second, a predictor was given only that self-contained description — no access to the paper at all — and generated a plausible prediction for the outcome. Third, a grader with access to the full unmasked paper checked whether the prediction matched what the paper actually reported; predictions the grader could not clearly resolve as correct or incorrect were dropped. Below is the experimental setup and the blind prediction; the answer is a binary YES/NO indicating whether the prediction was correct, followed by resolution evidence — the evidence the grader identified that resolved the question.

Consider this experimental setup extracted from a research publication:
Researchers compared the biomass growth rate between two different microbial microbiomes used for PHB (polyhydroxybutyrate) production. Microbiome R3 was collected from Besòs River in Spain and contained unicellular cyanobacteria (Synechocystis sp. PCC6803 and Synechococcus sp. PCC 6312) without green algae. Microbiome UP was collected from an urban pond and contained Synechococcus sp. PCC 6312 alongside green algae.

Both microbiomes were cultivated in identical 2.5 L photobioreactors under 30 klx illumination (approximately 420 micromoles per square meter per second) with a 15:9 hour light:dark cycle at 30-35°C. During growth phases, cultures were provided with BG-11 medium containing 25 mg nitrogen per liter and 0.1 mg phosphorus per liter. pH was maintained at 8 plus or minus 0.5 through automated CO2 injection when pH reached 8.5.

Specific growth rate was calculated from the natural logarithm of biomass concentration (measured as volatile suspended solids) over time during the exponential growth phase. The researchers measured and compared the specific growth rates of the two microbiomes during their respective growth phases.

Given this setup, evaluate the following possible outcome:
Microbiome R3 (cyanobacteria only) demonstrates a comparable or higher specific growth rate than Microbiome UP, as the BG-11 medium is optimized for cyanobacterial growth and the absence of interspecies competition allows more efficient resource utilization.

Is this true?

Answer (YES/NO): YES